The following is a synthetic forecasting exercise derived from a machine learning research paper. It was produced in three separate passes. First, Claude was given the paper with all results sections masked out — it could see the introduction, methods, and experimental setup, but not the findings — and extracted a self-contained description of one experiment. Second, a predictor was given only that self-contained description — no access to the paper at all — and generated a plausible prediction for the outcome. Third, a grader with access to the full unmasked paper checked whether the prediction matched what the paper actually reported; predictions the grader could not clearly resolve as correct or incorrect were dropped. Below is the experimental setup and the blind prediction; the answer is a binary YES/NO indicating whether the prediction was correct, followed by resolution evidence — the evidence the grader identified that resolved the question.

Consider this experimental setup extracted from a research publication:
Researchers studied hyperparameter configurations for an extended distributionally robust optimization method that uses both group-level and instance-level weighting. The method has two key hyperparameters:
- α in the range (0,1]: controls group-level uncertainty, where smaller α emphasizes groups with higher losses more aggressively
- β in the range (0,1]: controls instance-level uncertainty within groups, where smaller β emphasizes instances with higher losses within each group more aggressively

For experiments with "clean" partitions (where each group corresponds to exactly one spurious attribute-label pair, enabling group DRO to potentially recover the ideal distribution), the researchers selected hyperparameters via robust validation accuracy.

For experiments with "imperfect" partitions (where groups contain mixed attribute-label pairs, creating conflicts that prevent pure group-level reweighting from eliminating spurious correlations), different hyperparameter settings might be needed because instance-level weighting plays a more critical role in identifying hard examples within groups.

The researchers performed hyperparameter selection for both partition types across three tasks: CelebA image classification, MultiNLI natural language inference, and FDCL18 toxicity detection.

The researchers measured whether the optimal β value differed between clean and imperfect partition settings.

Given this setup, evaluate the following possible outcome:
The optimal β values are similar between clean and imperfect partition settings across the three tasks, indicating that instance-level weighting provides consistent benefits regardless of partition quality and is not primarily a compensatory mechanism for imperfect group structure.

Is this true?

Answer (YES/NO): NO